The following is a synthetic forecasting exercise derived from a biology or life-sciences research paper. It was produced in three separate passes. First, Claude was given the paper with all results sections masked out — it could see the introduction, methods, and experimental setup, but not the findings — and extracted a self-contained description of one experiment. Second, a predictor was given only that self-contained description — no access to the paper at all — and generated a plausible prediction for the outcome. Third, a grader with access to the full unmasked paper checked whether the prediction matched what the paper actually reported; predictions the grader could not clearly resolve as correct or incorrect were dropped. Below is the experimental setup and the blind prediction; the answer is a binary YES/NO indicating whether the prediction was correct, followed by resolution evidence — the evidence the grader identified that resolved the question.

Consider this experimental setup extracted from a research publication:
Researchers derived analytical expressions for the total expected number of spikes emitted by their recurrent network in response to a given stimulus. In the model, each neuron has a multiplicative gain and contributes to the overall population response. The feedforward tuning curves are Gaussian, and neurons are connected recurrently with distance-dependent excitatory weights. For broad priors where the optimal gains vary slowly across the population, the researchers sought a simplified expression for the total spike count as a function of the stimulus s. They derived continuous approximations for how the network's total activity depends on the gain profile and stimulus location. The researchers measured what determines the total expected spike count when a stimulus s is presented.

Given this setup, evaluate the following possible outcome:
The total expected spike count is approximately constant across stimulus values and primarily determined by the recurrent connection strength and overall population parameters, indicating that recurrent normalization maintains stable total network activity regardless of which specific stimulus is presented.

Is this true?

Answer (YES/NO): NO